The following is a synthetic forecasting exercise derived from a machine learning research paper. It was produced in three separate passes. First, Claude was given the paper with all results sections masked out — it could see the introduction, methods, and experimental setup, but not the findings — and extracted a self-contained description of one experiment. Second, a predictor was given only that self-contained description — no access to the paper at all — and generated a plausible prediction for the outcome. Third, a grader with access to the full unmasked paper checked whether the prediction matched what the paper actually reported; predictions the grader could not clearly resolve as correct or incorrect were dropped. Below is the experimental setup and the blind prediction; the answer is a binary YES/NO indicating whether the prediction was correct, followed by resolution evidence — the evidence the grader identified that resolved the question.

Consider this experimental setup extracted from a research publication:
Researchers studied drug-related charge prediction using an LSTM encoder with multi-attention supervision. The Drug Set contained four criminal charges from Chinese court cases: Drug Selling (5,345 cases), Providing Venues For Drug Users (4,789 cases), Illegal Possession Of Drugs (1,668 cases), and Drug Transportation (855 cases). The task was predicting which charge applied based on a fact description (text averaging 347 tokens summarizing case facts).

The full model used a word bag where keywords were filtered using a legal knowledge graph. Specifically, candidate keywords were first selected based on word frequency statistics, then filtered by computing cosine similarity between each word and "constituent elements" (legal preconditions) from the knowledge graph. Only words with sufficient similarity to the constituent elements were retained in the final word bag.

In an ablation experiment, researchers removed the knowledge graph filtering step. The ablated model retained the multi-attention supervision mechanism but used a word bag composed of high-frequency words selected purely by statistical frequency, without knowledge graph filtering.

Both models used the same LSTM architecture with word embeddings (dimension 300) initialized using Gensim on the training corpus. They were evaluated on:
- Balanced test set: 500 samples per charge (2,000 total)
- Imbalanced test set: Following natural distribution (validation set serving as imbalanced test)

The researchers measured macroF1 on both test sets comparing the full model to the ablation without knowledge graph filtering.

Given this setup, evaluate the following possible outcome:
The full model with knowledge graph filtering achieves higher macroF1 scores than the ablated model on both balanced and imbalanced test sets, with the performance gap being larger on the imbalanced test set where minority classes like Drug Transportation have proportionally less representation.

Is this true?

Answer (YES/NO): NO